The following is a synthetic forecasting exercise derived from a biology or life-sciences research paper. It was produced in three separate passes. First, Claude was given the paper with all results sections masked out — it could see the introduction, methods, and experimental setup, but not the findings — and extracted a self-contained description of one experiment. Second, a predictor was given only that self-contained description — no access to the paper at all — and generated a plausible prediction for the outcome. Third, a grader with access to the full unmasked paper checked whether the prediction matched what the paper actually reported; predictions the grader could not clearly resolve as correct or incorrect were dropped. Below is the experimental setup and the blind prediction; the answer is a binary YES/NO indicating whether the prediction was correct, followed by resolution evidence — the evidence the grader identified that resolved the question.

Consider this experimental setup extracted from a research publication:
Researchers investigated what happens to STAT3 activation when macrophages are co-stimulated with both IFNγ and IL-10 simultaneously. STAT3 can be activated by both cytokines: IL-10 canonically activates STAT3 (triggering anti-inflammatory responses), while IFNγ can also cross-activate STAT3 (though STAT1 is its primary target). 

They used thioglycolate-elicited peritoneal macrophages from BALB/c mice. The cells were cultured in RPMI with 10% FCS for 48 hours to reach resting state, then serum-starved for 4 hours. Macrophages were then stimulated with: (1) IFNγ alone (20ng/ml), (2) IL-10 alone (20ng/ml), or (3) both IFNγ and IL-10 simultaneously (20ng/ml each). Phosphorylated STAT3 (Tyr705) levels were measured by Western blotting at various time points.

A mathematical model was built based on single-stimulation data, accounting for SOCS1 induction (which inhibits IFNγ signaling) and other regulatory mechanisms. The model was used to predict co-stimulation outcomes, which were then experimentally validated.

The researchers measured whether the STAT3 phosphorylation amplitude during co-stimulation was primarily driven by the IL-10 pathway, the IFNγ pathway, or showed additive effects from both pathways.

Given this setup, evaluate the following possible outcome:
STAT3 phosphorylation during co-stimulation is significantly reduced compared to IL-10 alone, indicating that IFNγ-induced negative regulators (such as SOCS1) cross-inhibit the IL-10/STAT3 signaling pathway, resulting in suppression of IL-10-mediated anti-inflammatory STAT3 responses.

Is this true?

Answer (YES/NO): NO